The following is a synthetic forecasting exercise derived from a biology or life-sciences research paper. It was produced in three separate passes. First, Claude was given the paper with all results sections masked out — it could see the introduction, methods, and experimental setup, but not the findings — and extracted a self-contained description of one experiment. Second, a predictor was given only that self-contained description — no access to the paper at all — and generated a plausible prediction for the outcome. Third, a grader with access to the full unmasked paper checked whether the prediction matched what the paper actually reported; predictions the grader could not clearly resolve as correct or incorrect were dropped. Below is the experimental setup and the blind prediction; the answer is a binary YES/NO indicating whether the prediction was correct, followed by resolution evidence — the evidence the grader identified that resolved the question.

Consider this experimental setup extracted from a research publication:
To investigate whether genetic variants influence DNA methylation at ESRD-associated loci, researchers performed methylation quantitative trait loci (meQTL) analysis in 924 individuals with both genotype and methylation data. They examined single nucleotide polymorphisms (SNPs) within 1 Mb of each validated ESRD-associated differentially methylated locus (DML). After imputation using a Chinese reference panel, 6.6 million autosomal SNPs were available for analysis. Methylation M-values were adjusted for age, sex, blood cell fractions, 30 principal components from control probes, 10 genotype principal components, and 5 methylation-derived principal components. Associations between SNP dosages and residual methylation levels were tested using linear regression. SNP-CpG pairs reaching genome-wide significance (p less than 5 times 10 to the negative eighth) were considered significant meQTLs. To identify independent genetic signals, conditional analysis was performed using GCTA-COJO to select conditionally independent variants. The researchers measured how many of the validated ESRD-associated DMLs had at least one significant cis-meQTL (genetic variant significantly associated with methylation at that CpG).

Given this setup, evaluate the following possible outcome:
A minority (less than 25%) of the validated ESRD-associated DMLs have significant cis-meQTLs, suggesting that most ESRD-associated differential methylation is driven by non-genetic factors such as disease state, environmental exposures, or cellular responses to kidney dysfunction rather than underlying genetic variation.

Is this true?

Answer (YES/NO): NO